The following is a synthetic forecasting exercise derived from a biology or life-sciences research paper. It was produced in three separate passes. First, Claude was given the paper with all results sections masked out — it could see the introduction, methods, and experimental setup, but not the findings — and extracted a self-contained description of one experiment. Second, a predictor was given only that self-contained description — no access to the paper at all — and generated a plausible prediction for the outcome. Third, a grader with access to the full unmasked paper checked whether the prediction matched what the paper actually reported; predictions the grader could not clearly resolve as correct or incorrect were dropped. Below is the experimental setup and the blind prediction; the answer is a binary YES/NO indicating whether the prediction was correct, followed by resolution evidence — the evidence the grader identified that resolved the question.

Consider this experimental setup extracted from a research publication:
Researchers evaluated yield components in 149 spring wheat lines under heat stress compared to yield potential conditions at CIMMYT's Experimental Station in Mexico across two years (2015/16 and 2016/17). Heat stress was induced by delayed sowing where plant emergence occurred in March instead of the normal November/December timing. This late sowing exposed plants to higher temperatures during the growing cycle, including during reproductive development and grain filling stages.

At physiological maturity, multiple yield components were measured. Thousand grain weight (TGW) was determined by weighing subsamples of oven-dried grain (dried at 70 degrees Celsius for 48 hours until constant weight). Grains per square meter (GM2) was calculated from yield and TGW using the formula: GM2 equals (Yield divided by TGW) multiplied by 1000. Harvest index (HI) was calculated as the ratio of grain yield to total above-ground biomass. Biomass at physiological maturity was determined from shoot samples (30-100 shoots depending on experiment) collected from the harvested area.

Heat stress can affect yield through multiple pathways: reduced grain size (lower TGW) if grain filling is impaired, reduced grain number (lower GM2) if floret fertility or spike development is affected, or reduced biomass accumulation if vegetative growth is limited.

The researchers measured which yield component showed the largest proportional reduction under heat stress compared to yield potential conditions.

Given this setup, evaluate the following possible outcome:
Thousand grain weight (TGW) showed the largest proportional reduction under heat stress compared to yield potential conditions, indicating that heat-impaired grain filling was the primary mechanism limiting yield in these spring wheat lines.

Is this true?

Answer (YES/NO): NO